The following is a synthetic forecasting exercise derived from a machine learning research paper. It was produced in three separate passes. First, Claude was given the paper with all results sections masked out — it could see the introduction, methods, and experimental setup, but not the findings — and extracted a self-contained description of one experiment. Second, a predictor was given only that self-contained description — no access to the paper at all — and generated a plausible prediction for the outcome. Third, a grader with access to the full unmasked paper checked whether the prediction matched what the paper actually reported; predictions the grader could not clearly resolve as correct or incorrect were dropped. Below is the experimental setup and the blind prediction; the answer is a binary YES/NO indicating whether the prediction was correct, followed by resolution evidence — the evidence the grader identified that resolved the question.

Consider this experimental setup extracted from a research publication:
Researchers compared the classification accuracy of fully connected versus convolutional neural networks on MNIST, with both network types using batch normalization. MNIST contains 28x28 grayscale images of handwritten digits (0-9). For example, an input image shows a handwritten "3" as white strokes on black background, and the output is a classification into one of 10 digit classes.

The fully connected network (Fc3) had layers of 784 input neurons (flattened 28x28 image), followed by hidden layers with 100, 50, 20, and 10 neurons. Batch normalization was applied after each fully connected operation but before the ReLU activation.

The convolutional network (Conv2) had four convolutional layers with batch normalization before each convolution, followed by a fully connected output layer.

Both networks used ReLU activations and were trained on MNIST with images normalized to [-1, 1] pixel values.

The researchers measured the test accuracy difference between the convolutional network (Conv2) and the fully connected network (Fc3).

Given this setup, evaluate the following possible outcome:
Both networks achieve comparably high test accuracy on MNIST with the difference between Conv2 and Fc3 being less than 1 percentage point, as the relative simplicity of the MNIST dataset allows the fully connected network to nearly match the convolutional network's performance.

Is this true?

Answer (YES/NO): YES